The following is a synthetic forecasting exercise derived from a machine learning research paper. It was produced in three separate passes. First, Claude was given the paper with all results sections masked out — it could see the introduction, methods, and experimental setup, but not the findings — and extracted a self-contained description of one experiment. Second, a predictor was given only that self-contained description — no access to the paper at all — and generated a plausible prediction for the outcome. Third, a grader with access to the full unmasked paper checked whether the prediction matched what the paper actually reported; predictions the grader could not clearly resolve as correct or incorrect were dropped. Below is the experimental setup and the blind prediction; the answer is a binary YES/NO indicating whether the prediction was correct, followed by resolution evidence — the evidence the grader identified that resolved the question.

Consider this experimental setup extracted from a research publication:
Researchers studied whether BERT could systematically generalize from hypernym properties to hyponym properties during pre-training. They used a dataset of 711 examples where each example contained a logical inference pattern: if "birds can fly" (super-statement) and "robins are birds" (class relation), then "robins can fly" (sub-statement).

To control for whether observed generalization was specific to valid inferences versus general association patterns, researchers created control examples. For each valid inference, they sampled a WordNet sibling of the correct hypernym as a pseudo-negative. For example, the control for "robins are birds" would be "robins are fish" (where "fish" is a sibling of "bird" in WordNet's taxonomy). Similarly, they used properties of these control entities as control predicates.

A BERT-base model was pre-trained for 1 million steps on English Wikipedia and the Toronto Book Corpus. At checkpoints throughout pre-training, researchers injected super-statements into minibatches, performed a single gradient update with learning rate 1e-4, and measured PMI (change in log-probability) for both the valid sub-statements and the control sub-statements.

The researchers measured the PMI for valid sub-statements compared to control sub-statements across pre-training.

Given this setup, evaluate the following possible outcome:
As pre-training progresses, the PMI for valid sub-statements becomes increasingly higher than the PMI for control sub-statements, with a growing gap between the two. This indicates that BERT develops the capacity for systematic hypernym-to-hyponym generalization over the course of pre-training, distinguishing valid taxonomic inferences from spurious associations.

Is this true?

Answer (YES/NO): NO